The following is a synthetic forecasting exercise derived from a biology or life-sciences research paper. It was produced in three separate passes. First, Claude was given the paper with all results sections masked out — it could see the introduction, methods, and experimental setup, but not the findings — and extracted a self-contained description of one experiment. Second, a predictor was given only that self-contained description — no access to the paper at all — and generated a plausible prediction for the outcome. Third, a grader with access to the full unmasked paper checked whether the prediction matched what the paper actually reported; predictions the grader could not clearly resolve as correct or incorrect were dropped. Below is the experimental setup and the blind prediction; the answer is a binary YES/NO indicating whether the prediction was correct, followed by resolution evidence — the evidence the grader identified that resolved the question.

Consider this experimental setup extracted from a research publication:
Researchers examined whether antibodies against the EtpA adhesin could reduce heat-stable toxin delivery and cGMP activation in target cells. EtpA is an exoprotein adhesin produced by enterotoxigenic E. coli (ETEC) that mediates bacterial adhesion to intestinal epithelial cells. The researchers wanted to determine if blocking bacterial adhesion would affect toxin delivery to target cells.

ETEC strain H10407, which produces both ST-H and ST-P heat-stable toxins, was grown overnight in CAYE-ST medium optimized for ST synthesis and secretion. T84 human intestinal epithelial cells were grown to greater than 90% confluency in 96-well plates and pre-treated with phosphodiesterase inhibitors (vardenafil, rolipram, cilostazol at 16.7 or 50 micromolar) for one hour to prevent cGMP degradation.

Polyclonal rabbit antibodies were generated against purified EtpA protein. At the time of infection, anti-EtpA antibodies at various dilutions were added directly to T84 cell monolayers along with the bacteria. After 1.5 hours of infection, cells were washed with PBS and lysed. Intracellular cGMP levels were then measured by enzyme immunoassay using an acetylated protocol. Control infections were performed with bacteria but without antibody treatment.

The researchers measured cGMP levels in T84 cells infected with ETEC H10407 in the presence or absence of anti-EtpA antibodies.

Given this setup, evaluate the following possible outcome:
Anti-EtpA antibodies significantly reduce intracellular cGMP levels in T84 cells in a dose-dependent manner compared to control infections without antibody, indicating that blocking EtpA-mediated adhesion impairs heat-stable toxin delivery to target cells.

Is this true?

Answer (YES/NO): NO